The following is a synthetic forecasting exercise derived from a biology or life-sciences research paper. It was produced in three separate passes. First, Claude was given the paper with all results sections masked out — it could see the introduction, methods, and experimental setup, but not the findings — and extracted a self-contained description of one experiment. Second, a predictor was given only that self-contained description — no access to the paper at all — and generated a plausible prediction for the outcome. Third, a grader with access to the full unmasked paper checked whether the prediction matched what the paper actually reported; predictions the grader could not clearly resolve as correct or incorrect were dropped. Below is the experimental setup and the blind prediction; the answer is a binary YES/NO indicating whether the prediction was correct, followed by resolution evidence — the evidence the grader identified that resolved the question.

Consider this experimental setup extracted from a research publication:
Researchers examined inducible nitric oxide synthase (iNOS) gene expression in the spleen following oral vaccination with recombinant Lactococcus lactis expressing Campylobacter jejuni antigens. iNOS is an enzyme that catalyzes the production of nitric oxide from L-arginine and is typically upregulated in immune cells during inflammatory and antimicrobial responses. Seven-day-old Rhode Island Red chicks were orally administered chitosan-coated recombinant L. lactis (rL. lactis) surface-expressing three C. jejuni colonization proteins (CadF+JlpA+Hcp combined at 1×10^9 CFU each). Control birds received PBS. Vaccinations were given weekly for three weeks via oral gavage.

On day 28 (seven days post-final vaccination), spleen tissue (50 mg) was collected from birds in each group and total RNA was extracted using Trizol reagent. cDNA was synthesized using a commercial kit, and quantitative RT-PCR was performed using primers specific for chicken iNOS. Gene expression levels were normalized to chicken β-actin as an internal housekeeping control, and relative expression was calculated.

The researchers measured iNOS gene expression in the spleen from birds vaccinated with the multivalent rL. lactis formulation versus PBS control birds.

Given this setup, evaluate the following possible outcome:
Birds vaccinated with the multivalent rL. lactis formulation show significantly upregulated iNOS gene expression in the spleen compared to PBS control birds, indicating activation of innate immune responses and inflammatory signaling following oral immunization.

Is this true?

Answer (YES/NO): YES